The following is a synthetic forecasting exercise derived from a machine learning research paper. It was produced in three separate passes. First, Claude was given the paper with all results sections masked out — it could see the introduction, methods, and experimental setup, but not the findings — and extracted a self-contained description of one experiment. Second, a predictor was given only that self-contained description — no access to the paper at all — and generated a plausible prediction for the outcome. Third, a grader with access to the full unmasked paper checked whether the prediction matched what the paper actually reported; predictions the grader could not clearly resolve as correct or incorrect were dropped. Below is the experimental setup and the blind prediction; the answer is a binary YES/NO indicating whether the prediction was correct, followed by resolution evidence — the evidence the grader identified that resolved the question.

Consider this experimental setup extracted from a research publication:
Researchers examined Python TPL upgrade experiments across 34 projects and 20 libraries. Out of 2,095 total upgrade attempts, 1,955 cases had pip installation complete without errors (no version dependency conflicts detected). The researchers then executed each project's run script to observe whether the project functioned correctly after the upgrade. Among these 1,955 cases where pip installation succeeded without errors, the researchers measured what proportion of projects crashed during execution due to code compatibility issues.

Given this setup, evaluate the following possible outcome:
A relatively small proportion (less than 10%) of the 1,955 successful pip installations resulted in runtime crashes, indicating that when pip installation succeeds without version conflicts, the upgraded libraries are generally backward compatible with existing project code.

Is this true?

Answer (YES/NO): NO